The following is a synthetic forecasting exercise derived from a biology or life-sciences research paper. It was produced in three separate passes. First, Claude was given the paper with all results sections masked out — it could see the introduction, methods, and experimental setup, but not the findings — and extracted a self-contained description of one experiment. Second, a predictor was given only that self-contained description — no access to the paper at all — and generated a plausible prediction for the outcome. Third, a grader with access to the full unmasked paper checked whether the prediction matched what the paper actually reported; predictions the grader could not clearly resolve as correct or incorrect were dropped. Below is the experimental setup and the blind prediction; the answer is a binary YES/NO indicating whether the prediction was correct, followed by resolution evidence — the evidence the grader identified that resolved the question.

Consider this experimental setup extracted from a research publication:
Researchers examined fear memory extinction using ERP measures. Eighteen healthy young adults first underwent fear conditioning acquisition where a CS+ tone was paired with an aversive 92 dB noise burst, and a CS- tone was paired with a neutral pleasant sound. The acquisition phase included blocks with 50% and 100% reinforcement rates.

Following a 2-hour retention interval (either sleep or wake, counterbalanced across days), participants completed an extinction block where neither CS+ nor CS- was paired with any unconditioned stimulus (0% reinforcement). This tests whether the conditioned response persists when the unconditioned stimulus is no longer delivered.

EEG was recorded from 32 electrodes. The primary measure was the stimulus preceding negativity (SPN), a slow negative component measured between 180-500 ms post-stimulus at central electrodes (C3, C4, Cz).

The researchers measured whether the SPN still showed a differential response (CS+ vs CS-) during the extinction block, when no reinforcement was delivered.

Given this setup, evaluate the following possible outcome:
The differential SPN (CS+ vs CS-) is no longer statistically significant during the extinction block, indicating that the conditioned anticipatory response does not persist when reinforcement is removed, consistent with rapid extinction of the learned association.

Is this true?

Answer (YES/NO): YES